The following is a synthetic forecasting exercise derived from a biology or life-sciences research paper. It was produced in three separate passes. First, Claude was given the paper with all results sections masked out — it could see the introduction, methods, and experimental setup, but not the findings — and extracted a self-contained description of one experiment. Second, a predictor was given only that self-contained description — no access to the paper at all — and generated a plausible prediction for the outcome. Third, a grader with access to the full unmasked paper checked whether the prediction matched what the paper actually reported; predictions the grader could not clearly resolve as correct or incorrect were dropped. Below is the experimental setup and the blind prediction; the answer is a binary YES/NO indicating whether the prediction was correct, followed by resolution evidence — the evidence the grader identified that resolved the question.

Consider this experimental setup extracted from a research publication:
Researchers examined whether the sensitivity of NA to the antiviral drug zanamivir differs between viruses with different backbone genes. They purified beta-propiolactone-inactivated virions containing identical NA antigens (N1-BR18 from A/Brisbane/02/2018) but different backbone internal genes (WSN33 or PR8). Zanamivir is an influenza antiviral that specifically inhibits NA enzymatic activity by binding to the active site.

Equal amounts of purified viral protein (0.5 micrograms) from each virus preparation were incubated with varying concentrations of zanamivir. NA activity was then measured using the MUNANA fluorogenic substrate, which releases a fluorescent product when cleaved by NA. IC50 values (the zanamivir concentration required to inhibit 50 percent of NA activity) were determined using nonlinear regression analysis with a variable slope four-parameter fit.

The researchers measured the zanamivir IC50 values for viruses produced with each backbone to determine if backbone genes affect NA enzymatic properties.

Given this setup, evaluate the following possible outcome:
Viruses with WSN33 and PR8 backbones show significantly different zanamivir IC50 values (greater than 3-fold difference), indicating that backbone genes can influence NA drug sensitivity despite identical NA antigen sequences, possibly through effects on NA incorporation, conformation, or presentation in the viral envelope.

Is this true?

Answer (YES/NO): NO